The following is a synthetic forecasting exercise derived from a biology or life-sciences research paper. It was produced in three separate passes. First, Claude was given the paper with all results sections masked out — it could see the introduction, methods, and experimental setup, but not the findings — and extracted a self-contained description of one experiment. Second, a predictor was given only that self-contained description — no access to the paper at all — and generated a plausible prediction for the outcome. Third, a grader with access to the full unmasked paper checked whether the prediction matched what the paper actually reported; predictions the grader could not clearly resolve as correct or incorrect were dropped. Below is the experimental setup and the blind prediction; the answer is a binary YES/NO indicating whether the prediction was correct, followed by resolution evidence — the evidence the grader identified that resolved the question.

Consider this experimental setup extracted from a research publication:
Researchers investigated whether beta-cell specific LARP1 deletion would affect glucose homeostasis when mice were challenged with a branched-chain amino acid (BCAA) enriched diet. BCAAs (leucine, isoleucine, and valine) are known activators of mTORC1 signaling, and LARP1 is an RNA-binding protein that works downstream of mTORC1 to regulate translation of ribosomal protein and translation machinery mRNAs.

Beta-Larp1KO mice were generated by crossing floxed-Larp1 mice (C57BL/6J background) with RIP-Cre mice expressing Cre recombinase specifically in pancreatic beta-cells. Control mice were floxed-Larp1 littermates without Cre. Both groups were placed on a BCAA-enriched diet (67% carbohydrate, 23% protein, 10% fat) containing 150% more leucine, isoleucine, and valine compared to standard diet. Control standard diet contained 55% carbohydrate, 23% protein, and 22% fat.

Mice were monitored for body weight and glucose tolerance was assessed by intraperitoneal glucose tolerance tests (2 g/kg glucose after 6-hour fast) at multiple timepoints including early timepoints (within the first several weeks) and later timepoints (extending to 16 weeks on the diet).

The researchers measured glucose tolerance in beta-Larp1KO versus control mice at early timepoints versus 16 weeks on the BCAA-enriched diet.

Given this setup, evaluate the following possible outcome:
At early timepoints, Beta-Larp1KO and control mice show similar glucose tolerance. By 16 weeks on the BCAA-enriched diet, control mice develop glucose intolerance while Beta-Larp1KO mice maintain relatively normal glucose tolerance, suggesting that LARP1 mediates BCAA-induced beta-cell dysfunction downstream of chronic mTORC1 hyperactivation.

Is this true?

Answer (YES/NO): NO